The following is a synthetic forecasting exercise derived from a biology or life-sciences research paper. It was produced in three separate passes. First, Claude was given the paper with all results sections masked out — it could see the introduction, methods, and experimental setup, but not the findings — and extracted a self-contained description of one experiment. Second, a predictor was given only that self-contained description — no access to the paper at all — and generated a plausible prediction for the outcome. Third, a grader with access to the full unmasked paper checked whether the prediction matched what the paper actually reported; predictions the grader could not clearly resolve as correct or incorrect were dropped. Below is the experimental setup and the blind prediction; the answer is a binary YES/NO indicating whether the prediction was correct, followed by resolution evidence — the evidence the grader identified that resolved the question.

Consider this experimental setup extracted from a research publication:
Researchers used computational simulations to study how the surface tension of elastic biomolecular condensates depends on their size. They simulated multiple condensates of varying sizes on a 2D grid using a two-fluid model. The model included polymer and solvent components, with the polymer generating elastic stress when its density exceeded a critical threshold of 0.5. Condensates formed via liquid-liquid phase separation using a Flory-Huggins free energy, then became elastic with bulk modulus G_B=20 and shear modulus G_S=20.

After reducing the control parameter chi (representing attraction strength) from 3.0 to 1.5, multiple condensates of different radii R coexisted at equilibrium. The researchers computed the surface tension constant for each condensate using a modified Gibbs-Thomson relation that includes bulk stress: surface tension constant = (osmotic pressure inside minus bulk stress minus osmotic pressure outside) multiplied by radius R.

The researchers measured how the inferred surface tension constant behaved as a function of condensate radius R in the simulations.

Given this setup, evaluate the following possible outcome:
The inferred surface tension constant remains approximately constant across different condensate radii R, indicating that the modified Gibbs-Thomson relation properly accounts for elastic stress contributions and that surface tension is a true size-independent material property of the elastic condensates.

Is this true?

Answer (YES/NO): NO